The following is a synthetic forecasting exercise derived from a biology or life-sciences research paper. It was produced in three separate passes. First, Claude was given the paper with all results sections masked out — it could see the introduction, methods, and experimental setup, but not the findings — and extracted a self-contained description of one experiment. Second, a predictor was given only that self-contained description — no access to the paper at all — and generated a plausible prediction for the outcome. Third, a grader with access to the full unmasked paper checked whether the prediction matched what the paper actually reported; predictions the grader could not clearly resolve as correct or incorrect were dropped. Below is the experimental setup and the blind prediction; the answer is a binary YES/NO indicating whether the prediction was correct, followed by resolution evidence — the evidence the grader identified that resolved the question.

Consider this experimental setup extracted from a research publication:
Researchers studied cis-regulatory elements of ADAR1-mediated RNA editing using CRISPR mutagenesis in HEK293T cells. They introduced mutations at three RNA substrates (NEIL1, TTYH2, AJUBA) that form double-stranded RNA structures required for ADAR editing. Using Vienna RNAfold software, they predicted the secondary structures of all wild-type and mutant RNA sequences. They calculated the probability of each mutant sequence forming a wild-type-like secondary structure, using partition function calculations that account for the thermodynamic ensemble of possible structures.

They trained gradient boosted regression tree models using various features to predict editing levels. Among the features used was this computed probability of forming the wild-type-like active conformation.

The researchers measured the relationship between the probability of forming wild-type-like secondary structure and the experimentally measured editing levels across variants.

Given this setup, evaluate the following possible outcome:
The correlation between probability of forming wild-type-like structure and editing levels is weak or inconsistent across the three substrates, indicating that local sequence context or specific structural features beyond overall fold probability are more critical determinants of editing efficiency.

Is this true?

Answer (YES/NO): YES